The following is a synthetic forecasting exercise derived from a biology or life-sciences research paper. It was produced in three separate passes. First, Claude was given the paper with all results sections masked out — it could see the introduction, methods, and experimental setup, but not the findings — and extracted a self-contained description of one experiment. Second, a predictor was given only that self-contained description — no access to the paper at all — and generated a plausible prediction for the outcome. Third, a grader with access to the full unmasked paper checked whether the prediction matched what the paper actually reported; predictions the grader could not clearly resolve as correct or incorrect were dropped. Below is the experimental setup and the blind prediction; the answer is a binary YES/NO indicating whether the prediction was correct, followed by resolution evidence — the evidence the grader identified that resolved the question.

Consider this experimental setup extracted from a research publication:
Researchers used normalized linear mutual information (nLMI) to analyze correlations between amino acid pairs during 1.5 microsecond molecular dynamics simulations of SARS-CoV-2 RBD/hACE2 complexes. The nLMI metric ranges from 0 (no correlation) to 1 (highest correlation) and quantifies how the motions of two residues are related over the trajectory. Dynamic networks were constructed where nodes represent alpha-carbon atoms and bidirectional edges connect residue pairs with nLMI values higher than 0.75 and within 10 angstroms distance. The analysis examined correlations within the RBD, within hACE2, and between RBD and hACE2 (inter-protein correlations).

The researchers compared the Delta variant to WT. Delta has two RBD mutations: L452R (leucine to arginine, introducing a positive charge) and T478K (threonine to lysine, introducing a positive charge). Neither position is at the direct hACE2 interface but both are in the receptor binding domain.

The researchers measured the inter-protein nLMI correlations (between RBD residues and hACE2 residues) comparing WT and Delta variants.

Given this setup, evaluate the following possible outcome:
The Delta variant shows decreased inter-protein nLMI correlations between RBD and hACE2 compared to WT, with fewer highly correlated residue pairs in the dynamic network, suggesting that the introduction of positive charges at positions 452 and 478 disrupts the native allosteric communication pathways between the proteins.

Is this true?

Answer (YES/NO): YES